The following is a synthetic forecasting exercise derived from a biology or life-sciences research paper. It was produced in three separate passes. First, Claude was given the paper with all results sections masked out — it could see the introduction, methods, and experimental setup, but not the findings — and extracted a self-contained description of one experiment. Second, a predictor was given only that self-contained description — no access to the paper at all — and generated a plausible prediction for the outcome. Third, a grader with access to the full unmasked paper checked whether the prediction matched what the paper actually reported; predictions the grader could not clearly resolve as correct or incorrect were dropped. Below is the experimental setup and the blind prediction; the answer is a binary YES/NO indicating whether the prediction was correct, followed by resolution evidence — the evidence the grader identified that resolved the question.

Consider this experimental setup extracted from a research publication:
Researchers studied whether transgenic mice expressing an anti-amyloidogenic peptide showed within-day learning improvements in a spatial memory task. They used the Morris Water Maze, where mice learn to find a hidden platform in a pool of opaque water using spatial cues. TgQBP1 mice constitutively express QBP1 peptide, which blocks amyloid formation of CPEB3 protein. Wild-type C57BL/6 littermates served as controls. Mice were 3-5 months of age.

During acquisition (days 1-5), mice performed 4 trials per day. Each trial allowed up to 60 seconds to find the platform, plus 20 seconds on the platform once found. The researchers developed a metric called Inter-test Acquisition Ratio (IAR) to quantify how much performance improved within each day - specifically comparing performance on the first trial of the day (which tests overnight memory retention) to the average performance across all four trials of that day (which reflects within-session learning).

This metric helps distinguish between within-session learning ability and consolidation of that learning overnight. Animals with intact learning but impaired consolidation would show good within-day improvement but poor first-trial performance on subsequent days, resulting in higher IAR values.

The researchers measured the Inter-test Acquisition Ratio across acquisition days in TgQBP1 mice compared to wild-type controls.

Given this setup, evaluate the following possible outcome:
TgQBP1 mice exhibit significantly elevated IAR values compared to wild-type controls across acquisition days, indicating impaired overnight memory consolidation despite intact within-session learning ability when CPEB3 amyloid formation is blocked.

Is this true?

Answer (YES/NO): YES